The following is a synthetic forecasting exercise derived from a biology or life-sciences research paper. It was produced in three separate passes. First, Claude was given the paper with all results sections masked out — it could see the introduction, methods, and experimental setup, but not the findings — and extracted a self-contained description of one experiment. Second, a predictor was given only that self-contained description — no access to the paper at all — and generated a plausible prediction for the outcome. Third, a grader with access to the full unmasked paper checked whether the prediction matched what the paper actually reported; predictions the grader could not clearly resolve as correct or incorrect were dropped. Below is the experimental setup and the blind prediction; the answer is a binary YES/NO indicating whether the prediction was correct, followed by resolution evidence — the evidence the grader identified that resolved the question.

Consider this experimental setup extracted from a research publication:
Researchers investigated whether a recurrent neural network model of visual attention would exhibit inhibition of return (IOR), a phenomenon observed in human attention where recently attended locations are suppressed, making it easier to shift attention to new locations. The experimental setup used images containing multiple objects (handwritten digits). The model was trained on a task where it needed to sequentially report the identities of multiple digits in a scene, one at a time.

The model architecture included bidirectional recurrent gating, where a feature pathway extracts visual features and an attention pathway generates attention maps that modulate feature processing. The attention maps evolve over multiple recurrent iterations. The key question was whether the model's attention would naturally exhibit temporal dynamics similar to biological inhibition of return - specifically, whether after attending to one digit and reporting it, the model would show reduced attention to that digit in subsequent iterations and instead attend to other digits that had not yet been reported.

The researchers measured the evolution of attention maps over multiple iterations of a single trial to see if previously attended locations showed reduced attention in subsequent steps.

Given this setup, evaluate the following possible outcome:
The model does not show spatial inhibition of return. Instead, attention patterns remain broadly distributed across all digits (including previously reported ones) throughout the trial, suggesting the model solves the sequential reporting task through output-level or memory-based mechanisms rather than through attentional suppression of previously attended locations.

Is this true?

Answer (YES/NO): NO